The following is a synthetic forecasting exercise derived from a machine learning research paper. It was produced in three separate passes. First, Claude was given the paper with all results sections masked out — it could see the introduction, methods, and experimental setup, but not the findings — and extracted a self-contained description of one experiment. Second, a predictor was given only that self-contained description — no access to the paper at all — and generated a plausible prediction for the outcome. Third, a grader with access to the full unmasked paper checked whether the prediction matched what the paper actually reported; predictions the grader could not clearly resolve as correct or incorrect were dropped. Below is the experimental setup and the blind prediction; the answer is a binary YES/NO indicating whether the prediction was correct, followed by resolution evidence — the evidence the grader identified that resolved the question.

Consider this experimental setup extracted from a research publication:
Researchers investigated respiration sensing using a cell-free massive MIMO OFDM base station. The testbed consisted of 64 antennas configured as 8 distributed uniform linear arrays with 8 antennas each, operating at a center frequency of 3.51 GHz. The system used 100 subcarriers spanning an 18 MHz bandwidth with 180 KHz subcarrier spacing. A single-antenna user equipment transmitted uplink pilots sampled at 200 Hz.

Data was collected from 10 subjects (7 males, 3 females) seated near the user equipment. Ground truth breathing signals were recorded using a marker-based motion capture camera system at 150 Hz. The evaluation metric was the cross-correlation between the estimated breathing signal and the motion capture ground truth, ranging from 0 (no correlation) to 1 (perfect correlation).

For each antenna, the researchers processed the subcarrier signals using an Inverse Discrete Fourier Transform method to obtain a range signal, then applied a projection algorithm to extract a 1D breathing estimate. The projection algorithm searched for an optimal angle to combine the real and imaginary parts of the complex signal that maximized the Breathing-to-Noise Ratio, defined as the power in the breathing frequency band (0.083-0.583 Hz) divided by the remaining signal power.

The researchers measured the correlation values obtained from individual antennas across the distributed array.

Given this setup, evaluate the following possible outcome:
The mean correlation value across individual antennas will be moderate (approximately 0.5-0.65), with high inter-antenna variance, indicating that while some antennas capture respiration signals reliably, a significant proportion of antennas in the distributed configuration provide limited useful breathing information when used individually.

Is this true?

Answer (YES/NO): YES